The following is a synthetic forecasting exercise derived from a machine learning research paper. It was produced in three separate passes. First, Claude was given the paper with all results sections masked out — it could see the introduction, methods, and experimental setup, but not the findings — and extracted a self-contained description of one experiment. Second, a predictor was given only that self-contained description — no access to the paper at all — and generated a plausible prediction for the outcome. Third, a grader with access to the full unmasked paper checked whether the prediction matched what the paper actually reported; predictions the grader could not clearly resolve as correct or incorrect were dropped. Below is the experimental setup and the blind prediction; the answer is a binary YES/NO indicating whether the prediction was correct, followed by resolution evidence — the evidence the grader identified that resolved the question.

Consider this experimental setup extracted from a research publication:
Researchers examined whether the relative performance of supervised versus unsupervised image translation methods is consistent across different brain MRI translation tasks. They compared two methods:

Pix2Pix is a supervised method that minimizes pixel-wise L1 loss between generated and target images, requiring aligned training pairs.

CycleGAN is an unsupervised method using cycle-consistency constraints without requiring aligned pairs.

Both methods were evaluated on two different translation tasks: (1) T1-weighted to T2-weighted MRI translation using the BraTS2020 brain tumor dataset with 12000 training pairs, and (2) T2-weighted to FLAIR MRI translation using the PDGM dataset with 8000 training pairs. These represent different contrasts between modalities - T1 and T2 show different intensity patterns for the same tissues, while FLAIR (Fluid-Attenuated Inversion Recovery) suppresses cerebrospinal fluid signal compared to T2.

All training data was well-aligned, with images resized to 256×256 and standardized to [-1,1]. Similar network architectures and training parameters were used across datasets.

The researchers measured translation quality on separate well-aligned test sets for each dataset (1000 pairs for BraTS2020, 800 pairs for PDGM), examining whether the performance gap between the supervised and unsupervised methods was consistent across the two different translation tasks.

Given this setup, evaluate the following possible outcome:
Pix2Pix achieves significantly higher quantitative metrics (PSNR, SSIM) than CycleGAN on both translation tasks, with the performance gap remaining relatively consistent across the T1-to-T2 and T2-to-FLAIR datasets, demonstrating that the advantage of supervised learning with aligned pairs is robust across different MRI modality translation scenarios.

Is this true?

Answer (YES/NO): NO